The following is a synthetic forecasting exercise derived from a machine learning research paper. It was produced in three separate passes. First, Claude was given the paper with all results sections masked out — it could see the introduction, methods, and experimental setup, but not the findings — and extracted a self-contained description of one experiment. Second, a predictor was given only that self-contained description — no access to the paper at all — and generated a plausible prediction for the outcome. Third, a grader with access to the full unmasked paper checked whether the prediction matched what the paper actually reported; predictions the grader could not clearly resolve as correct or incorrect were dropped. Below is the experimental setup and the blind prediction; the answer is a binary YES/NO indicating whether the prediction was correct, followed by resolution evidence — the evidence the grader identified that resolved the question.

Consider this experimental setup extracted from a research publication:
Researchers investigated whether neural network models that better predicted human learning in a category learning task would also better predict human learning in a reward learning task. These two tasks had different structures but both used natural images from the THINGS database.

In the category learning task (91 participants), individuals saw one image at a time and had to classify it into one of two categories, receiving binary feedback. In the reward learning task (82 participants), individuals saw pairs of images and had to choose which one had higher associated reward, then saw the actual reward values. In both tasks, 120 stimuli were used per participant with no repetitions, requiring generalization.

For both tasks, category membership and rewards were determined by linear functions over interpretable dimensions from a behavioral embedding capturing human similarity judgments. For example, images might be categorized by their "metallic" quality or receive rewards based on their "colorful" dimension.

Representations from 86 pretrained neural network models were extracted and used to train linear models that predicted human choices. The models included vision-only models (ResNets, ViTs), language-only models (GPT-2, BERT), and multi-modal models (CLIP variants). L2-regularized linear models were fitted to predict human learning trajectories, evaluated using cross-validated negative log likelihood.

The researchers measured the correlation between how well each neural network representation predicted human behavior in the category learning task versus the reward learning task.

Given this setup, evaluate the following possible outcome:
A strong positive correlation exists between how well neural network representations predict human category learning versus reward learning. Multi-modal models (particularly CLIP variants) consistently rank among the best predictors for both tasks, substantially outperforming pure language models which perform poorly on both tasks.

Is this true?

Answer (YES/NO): NO